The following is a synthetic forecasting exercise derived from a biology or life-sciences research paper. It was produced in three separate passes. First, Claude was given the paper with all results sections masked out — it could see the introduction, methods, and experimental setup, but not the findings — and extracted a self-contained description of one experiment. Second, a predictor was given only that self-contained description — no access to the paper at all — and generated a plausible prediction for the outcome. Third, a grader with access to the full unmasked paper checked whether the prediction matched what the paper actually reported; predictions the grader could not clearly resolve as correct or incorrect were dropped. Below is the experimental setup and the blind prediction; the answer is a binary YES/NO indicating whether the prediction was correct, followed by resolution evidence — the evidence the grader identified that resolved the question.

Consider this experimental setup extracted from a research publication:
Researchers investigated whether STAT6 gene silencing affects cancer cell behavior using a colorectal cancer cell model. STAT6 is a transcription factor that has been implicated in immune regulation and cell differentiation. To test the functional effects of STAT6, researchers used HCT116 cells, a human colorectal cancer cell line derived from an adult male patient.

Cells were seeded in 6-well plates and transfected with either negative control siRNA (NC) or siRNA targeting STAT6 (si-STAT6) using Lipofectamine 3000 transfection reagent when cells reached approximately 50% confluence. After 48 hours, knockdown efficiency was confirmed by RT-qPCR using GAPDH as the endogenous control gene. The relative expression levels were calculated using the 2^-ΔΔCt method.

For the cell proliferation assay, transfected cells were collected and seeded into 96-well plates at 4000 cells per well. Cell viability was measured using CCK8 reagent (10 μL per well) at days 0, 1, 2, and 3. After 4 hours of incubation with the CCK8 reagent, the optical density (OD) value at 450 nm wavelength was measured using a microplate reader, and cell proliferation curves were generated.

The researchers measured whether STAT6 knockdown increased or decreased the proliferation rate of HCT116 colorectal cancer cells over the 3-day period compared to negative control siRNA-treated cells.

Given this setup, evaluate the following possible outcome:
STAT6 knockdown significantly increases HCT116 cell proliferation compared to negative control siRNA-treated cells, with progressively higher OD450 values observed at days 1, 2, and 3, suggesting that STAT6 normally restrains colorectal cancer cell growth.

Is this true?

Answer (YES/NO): NO